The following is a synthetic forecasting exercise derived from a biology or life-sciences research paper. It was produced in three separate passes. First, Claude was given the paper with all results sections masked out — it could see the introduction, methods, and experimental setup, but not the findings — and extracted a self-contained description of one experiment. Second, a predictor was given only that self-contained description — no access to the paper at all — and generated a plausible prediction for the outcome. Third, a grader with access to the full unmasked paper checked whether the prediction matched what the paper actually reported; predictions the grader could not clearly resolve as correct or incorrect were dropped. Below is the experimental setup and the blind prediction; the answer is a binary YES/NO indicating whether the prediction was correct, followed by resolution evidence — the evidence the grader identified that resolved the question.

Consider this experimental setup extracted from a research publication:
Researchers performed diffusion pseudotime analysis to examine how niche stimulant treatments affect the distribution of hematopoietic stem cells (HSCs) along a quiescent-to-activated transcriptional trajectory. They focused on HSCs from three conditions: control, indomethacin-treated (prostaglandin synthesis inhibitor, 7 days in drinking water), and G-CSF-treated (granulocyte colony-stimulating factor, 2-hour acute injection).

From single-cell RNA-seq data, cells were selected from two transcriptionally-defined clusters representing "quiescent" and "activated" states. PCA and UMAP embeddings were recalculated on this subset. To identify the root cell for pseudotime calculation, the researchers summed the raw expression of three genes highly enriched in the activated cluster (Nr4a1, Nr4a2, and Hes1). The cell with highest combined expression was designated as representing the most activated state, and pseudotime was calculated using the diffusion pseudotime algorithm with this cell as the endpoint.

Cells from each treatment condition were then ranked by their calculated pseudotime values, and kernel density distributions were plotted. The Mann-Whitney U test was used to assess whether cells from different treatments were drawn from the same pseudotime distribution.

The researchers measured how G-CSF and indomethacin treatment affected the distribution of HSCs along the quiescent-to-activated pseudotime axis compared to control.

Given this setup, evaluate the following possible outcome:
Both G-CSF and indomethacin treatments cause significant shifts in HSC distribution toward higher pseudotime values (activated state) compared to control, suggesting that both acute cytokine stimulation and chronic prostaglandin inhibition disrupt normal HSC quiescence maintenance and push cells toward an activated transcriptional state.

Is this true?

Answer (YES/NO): NO